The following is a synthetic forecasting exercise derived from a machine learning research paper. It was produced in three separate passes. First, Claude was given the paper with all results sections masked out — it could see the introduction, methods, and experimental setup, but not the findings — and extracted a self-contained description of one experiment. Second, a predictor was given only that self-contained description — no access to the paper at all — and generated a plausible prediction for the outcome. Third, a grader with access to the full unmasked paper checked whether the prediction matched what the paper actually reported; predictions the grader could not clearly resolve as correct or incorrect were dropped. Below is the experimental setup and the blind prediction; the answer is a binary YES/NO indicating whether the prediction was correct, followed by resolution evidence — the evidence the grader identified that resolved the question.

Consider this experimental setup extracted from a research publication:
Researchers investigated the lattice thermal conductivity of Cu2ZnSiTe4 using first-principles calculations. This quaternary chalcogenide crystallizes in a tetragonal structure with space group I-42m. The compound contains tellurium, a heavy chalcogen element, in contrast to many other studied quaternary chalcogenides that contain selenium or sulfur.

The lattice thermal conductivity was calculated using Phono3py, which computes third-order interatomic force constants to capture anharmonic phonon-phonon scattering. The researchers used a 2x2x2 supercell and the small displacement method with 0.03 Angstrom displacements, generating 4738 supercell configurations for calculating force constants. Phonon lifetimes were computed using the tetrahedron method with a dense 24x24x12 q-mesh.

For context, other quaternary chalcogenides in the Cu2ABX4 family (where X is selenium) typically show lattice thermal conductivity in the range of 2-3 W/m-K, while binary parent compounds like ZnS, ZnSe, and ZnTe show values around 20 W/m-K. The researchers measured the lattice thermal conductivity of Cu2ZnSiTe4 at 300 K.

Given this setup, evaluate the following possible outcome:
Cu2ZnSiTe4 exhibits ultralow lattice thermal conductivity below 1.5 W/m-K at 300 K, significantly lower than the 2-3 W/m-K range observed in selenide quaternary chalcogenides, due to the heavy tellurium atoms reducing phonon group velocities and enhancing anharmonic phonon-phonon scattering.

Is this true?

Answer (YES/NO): NO